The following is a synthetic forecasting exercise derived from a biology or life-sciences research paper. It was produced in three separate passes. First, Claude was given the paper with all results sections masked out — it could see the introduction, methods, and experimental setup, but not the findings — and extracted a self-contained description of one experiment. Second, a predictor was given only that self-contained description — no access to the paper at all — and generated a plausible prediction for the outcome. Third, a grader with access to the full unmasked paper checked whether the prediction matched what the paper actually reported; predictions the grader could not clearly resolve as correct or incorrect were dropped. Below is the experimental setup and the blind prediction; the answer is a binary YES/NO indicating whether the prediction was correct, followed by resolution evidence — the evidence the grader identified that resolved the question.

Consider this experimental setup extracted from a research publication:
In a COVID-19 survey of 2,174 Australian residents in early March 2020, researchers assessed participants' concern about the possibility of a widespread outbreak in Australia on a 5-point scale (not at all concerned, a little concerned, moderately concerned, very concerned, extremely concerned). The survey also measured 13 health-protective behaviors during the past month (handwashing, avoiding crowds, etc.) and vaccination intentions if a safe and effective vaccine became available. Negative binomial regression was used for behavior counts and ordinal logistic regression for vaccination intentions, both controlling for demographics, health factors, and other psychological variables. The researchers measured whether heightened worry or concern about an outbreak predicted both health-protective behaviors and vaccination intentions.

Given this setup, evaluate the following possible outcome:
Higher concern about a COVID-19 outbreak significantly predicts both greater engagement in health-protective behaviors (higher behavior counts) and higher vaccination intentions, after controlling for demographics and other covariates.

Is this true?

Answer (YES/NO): YES